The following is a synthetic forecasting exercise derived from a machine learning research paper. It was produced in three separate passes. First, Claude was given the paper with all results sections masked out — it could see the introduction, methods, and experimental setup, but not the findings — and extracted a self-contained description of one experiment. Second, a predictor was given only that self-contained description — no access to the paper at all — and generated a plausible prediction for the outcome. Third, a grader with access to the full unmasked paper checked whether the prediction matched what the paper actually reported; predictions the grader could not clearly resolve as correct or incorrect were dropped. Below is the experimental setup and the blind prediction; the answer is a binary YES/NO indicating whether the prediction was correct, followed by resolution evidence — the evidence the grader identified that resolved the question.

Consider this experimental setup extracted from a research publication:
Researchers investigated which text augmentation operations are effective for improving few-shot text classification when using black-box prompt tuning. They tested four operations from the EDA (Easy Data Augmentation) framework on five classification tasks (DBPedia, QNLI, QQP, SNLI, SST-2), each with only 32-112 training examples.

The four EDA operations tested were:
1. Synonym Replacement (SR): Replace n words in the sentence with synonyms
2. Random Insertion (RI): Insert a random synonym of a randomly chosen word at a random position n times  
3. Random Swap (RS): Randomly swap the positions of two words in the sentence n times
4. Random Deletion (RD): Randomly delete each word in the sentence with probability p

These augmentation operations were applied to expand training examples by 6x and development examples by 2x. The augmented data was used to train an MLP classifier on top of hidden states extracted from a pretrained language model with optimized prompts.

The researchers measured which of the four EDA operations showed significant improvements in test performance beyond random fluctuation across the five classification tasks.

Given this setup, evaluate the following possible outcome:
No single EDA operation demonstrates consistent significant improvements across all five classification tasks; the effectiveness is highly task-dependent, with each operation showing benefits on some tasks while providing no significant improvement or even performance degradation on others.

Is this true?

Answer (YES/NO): NO